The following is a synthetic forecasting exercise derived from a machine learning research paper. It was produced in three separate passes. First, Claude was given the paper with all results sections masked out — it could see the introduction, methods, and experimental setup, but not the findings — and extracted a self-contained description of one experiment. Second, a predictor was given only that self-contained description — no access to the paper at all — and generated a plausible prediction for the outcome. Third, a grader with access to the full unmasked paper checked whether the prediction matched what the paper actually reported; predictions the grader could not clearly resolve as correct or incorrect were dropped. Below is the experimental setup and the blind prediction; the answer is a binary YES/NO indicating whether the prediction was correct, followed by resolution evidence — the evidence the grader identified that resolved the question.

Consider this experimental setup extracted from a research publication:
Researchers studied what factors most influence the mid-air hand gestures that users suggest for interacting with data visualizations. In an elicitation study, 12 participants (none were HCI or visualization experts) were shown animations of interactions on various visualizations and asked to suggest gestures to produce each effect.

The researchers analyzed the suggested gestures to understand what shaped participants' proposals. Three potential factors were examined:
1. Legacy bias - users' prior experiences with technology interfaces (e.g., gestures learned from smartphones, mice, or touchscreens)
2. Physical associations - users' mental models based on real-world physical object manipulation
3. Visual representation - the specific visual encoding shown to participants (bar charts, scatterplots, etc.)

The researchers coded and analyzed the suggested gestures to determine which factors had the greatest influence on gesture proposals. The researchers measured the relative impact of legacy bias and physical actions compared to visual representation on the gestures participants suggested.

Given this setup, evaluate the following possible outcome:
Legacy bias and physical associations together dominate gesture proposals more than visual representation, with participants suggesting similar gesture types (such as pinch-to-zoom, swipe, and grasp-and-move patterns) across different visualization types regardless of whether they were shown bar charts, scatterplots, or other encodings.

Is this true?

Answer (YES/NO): YES